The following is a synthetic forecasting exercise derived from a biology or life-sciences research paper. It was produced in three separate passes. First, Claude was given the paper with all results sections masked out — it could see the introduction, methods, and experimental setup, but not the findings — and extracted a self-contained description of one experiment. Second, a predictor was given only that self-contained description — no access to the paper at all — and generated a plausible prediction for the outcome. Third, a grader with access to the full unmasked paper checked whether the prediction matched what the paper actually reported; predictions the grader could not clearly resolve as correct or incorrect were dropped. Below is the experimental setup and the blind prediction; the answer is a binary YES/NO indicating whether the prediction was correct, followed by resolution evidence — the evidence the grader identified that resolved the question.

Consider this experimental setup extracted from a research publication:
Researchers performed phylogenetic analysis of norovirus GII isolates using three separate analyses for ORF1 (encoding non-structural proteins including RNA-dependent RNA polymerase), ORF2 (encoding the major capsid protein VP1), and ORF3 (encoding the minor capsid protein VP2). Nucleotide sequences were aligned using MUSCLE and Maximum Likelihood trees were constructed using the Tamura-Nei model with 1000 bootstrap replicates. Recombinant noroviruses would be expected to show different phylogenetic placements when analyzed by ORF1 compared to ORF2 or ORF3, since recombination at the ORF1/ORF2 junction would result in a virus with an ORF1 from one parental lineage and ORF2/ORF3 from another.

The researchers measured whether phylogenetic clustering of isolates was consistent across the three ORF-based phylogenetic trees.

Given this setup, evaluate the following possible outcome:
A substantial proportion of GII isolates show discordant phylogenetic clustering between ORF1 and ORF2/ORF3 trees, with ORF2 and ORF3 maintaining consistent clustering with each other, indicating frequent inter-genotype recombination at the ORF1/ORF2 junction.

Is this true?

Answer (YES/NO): YES